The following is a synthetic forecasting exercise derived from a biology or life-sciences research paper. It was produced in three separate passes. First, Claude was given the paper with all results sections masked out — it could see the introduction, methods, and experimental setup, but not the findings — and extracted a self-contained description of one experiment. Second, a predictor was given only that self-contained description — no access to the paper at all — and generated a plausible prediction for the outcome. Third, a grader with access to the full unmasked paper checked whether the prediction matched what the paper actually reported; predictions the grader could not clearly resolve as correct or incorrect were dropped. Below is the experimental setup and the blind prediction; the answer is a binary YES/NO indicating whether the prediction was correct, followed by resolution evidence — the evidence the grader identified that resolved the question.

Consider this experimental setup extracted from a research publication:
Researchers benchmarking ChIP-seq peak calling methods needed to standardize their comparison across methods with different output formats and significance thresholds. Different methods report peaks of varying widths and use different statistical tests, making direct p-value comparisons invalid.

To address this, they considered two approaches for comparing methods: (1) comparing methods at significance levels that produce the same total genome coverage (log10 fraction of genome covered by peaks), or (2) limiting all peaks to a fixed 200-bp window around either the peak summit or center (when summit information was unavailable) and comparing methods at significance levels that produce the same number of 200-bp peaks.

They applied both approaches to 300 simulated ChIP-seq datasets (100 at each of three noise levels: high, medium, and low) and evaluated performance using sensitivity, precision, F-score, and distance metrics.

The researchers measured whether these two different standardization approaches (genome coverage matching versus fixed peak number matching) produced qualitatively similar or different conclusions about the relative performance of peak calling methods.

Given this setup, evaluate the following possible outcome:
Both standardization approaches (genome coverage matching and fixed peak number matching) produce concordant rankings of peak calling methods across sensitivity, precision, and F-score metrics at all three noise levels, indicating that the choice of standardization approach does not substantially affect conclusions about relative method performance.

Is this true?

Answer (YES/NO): YES